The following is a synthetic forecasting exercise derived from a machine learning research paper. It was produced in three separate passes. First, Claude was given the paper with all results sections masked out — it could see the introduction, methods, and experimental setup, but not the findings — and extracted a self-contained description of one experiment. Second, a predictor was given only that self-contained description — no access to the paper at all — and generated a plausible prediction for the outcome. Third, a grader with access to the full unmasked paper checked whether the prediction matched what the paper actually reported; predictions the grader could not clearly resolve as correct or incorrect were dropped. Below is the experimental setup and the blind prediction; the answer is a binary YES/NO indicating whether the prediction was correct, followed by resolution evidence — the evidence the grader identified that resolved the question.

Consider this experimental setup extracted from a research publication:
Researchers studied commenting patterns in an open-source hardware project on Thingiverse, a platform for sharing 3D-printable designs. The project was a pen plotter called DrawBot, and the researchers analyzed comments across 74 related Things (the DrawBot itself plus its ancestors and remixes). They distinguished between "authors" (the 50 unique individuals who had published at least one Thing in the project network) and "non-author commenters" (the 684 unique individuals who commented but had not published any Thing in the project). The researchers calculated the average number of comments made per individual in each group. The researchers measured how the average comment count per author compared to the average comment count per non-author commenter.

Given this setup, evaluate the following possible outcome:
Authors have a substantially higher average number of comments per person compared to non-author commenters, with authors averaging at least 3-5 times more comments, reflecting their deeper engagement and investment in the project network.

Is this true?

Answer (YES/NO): YES